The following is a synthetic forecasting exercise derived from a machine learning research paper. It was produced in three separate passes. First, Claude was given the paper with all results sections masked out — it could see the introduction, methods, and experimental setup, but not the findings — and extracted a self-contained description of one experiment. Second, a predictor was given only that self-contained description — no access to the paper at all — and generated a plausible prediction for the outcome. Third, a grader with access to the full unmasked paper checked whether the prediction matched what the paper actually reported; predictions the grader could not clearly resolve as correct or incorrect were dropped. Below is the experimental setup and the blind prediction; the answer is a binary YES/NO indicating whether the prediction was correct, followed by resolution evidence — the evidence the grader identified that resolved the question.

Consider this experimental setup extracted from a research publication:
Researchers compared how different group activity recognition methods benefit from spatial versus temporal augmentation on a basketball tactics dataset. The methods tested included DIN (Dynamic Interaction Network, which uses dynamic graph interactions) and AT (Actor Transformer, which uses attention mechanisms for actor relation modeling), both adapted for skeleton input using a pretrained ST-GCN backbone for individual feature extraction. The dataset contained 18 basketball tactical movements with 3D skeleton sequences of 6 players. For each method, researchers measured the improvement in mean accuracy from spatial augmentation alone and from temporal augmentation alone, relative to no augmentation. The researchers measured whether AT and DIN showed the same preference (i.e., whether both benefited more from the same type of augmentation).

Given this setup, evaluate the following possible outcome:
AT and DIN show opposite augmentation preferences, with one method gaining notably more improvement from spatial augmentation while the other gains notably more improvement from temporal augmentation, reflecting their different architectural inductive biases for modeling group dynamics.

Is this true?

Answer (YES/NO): NO